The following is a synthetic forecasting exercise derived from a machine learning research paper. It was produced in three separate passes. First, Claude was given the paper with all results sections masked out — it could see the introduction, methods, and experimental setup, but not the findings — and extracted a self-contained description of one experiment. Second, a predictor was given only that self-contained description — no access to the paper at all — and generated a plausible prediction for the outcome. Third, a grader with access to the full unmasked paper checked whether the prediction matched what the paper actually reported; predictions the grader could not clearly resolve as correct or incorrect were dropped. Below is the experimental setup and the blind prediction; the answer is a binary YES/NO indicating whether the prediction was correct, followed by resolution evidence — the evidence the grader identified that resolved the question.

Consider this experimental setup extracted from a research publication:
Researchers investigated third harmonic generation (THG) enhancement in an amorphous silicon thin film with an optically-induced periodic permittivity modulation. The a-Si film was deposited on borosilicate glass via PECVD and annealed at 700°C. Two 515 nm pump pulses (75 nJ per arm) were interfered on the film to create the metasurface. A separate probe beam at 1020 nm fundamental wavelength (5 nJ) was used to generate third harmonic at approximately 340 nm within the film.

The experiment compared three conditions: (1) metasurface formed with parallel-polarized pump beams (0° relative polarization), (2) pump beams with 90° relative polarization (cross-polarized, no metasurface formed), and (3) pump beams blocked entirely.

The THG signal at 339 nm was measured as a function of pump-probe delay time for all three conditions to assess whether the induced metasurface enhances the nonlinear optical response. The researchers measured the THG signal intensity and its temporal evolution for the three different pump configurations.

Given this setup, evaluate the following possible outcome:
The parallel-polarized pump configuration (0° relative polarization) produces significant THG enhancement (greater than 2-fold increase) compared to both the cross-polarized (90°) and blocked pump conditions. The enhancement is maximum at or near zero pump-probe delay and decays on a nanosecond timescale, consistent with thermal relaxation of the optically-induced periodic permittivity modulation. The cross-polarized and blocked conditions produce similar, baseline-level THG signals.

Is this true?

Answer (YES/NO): NO